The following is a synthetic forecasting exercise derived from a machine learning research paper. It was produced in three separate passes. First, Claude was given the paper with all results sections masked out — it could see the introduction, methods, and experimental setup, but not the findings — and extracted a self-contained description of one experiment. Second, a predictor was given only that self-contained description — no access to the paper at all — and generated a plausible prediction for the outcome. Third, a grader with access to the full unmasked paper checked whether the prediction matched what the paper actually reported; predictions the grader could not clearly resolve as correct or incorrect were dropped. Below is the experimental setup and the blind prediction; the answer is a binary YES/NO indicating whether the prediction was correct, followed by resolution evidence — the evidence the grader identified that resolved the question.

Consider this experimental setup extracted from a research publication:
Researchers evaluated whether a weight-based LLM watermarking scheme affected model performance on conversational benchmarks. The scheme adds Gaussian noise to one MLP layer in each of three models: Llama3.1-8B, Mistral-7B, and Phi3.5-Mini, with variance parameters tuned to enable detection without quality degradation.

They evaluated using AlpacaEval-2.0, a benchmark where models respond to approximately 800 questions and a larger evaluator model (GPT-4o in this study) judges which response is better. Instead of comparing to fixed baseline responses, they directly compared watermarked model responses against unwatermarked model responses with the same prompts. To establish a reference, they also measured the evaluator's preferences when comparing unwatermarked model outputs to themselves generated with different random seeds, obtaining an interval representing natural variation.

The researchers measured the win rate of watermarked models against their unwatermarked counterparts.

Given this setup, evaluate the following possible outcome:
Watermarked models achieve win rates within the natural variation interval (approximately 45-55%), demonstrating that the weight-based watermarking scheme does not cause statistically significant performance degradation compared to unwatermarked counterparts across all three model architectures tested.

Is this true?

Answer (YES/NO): NO